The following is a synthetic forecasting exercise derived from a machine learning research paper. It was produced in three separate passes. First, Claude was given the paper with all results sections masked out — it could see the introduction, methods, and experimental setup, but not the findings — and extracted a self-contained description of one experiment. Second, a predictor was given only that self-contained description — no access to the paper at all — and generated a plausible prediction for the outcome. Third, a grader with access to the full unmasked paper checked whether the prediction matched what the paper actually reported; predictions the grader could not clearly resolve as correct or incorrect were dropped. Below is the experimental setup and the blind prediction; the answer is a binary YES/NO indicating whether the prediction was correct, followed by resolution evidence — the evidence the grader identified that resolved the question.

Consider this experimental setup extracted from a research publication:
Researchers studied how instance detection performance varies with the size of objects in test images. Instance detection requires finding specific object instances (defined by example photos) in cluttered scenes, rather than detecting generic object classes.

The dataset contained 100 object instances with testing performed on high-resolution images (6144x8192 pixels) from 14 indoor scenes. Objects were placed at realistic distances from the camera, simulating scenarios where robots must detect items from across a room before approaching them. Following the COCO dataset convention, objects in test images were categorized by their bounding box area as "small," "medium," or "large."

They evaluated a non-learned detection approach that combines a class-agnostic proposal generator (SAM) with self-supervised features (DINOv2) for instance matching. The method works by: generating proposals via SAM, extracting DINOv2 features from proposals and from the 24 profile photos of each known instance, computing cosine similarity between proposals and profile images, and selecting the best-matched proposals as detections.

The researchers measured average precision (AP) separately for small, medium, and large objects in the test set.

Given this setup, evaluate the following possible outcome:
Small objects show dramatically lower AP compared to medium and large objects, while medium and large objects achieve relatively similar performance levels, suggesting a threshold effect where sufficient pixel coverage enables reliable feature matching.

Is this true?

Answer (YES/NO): NO